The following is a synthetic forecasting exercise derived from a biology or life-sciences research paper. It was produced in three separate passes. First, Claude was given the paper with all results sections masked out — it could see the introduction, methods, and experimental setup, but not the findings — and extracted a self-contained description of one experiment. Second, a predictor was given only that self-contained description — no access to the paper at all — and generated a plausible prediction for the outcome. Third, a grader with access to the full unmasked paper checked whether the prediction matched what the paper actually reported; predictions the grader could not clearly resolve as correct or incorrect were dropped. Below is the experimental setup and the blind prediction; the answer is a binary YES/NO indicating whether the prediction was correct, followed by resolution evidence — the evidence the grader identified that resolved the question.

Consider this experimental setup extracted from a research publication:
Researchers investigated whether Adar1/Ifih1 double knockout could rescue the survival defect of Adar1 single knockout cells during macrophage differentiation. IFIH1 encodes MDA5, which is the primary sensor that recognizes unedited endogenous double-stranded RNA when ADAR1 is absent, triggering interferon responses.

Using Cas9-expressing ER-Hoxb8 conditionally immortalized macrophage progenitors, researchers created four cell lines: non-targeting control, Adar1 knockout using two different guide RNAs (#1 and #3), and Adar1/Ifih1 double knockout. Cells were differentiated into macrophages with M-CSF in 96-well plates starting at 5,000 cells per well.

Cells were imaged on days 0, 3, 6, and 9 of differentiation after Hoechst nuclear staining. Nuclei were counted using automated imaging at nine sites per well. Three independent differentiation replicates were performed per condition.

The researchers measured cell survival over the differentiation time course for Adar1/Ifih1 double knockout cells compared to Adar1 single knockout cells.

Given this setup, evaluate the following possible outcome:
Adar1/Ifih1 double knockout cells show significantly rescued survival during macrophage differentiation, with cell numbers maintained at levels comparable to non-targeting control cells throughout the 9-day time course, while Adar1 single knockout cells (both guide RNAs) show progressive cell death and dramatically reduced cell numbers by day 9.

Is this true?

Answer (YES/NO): YES